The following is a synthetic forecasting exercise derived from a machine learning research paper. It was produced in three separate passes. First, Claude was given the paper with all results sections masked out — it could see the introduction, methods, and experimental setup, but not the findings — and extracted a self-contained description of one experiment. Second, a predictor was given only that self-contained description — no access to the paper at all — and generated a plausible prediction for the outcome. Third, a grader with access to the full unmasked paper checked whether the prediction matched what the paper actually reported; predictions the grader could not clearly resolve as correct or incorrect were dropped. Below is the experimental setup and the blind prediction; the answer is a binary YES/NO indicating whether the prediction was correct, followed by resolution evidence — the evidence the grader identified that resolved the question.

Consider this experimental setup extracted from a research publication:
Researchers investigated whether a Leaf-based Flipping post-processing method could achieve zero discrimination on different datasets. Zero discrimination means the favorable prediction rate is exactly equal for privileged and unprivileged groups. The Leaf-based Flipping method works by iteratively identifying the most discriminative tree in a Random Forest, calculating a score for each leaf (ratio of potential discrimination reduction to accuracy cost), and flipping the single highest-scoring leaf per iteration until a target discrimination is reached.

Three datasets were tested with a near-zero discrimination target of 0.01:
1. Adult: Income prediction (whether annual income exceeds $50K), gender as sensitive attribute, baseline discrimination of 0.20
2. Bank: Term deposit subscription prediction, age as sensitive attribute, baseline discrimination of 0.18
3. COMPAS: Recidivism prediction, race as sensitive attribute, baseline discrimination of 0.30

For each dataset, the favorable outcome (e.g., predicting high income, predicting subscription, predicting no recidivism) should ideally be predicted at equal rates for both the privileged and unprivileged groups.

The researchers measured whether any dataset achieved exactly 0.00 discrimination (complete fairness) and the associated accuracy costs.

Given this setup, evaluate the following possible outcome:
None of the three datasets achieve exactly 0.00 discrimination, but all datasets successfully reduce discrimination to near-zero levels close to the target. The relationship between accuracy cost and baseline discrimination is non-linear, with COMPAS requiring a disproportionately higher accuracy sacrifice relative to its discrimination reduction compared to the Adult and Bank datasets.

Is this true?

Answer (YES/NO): NO